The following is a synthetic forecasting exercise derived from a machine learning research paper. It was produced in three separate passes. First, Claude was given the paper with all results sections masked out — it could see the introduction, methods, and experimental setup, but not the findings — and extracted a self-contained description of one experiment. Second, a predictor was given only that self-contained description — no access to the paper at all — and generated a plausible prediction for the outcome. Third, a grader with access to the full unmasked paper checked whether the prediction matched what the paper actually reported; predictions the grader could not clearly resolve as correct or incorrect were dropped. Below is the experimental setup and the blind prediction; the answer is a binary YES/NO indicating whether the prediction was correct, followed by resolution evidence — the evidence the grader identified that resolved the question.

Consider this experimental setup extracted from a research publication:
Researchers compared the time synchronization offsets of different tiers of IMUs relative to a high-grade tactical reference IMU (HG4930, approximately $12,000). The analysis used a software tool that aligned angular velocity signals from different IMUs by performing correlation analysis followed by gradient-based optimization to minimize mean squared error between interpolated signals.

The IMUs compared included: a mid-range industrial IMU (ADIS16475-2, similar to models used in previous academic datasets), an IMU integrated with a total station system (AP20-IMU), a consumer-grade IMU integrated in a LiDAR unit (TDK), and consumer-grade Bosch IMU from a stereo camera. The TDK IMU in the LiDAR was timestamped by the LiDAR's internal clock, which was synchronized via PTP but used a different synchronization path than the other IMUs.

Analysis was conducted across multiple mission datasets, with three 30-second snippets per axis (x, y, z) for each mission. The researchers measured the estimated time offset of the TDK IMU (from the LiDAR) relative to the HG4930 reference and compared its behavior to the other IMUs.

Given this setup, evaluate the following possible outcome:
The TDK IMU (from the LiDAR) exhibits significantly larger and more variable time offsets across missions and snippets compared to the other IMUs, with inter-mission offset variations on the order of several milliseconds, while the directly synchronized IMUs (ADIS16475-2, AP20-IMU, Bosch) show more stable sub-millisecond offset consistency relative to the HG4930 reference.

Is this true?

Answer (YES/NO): YES